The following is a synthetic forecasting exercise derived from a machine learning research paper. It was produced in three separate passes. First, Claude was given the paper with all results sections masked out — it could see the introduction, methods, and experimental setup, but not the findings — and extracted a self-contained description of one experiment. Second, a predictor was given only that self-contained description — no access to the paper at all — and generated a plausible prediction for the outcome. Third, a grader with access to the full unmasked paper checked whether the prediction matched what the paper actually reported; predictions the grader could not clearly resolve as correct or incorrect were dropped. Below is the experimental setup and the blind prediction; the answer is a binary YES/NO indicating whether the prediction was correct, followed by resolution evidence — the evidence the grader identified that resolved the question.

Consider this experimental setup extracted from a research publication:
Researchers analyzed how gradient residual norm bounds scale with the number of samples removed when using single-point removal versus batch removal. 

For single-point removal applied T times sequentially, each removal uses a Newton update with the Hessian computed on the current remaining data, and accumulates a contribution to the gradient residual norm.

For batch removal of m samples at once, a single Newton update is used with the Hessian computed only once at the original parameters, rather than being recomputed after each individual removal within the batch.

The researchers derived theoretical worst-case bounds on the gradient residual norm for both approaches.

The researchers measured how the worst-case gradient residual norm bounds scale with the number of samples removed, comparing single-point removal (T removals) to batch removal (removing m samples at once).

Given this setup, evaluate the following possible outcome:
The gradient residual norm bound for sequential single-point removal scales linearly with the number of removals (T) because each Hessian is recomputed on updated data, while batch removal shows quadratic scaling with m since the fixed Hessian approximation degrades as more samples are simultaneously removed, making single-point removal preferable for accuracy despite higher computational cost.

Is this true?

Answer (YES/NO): YES